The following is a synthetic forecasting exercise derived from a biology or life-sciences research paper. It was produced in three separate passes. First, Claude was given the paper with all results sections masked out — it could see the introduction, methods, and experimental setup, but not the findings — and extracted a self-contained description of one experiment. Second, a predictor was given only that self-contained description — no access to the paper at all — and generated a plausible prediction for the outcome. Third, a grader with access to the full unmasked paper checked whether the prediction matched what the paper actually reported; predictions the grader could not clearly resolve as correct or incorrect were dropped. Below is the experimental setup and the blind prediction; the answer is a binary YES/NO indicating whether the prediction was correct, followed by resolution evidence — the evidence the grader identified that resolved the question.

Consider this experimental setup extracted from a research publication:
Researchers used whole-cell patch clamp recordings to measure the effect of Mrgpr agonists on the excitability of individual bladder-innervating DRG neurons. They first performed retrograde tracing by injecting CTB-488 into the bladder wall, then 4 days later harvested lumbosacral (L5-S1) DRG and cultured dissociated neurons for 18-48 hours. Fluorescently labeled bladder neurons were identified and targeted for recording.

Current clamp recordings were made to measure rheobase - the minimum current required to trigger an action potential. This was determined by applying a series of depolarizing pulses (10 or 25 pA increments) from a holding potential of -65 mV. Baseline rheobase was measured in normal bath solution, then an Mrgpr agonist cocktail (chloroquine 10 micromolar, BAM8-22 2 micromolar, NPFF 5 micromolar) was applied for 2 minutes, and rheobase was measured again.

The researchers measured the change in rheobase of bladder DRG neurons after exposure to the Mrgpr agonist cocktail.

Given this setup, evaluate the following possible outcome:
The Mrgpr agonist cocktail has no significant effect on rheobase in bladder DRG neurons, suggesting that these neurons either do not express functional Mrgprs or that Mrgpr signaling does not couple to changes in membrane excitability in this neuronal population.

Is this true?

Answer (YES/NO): NO